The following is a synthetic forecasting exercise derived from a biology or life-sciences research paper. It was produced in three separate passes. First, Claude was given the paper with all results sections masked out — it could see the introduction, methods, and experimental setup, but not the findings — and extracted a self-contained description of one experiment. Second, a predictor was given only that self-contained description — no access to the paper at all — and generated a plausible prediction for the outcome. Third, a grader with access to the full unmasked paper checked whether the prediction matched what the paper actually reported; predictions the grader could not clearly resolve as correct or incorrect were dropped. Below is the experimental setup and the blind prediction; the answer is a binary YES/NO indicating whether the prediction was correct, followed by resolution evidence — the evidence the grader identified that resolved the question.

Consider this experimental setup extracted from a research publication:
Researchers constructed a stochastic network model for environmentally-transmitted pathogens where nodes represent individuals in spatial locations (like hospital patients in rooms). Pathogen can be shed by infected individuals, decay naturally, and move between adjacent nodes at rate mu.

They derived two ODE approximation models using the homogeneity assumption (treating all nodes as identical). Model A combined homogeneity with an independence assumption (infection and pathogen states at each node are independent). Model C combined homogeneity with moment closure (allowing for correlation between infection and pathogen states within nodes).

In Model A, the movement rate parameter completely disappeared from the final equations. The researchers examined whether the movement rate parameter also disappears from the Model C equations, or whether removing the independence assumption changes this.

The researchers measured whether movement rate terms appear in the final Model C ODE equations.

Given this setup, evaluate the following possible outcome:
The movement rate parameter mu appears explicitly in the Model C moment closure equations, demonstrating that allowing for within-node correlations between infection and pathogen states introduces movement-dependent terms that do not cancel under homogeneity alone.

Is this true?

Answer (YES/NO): YES